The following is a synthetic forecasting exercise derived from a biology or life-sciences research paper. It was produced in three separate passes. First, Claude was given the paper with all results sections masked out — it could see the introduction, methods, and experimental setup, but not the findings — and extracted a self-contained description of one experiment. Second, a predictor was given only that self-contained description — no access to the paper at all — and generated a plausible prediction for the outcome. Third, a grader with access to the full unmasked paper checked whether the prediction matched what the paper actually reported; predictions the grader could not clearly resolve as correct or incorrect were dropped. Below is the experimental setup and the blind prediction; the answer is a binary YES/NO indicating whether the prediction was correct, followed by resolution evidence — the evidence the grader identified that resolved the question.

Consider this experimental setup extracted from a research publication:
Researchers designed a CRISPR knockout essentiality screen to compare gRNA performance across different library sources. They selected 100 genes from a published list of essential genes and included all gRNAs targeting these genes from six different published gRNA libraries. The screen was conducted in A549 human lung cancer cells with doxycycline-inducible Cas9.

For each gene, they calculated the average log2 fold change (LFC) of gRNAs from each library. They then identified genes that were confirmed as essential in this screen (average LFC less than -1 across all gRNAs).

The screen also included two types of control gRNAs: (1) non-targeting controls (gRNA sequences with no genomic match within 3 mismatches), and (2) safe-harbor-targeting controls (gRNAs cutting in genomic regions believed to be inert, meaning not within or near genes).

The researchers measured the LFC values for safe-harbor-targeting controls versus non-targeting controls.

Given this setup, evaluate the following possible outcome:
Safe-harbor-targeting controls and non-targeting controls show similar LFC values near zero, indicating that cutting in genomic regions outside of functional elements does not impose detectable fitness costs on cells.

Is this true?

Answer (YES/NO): YES